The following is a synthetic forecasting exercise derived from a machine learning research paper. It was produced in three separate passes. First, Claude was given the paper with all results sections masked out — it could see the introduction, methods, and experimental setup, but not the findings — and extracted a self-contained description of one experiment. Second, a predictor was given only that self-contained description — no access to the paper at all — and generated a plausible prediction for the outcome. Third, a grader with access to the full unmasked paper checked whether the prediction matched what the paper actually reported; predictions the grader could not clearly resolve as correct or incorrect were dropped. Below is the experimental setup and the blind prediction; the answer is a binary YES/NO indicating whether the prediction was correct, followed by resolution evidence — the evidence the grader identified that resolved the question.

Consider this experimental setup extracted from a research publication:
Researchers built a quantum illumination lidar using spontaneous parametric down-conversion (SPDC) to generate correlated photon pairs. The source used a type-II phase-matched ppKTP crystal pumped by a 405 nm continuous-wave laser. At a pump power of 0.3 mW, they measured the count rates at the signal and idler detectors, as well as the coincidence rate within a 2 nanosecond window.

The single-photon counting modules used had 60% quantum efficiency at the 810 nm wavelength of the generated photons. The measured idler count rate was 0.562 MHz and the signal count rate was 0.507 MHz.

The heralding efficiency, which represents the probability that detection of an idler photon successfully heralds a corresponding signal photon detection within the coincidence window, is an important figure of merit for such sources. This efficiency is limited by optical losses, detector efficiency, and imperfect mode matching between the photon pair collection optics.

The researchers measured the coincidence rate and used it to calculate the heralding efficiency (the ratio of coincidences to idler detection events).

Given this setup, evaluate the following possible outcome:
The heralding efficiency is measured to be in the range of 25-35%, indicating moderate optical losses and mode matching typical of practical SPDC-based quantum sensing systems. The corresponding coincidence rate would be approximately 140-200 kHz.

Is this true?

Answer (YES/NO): NO